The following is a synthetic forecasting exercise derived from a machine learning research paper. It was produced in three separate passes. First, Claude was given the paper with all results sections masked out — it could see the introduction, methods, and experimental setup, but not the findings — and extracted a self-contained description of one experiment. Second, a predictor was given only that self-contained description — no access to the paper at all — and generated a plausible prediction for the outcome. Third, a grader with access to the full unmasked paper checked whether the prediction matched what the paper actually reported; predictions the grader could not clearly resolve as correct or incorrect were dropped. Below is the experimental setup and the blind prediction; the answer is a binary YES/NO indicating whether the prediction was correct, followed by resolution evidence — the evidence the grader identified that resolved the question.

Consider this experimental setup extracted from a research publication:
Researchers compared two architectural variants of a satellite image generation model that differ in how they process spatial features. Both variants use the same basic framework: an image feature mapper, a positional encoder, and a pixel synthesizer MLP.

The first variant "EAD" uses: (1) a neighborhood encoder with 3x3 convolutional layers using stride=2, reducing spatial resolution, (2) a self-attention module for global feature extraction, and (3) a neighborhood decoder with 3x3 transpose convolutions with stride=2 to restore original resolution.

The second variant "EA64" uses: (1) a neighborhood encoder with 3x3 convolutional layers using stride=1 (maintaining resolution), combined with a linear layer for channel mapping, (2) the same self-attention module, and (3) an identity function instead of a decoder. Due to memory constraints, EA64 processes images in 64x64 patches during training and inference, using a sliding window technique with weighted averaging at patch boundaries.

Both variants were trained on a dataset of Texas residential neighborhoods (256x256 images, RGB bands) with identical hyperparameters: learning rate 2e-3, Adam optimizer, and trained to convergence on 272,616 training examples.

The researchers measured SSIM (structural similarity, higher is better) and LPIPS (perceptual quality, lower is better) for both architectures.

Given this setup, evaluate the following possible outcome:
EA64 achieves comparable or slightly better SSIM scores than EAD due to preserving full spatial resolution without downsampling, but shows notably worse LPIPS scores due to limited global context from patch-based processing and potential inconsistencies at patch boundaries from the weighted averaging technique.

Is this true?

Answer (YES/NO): NO